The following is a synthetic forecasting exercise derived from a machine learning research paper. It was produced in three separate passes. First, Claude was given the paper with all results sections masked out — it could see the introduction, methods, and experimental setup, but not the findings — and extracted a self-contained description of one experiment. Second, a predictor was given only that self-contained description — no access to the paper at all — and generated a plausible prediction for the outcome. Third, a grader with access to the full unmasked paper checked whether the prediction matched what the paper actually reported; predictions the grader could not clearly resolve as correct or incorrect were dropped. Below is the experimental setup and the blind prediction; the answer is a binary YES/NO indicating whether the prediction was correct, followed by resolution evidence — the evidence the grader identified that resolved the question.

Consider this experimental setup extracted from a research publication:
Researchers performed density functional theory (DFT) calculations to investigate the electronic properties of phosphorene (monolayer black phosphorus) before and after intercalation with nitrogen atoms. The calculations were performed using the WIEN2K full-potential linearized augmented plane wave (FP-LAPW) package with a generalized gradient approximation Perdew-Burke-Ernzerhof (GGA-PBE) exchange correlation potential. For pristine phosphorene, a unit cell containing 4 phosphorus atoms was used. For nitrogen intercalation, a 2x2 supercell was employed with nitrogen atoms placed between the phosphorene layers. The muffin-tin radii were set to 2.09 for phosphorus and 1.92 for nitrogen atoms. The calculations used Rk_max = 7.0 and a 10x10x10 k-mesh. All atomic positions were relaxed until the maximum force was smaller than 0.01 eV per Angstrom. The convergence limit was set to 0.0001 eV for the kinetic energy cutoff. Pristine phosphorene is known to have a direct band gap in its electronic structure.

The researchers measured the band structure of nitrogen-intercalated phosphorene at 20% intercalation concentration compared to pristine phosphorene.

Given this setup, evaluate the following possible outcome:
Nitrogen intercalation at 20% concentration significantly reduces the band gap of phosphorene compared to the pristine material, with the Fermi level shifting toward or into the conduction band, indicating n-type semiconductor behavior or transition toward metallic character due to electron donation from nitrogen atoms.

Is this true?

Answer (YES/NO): NO